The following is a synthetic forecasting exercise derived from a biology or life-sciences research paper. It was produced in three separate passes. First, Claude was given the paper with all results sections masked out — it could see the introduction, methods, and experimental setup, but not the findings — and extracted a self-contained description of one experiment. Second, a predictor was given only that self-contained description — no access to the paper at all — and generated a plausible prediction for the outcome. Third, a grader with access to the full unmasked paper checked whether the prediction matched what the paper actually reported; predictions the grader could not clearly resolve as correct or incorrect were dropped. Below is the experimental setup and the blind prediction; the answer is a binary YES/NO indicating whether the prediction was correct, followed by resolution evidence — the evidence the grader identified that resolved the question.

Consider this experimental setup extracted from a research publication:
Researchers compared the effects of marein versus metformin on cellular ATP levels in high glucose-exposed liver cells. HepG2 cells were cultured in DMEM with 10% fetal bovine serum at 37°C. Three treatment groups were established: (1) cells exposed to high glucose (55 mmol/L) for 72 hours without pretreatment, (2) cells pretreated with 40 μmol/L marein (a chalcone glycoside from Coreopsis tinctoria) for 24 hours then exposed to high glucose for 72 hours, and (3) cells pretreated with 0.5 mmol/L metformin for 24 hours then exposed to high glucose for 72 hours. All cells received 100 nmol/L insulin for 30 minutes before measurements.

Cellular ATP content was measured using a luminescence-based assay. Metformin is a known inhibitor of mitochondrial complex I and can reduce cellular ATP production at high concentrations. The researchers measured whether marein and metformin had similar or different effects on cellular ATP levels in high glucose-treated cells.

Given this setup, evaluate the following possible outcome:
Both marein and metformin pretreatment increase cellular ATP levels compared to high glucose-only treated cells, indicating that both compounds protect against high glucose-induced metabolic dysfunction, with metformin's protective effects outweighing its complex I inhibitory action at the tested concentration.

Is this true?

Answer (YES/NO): NO